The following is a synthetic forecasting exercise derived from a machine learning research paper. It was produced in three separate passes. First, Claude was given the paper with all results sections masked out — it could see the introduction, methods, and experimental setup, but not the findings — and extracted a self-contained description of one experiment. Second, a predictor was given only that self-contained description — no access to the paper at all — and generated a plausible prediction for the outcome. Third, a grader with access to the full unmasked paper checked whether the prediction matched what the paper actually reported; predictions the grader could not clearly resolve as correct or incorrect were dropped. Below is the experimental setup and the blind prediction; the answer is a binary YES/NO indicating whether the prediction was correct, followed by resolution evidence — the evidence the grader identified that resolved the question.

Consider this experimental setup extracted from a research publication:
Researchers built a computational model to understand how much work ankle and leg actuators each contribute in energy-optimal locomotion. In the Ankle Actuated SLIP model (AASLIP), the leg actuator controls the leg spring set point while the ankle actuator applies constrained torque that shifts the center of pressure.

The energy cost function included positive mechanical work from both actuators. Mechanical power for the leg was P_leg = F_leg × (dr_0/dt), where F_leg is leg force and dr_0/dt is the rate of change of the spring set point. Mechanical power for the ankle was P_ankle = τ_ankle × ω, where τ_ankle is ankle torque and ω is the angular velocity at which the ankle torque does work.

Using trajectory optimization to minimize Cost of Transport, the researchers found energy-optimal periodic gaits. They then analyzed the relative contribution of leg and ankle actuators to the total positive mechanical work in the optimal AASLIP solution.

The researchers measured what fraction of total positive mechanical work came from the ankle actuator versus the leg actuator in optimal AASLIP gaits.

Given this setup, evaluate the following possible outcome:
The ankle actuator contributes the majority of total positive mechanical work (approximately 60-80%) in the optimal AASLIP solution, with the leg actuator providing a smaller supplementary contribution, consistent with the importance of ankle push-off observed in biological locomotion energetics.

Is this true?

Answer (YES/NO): NO